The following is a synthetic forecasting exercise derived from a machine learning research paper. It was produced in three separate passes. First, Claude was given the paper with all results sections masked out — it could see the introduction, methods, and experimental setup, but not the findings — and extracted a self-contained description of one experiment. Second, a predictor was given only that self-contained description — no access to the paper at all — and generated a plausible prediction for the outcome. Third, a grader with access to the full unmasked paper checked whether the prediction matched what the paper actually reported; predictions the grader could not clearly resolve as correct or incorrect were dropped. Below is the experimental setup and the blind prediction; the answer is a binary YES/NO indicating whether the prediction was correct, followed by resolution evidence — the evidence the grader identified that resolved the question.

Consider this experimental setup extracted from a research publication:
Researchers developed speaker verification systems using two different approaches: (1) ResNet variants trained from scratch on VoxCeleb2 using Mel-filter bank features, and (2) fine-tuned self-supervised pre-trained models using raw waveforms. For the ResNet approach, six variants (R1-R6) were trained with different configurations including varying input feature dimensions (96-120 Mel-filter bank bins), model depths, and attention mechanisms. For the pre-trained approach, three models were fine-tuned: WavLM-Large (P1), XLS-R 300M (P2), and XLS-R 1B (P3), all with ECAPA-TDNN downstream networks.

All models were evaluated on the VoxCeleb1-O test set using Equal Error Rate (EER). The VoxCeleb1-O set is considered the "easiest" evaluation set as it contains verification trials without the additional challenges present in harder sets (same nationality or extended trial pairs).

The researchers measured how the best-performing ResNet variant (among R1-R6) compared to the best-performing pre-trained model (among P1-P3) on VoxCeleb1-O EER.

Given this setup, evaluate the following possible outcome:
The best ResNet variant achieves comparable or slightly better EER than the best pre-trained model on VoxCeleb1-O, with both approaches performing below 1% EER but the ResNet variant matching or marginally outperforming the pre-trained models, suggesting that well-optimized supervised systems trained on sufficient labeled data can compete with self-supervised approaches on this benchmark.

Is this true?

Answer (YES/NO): YES